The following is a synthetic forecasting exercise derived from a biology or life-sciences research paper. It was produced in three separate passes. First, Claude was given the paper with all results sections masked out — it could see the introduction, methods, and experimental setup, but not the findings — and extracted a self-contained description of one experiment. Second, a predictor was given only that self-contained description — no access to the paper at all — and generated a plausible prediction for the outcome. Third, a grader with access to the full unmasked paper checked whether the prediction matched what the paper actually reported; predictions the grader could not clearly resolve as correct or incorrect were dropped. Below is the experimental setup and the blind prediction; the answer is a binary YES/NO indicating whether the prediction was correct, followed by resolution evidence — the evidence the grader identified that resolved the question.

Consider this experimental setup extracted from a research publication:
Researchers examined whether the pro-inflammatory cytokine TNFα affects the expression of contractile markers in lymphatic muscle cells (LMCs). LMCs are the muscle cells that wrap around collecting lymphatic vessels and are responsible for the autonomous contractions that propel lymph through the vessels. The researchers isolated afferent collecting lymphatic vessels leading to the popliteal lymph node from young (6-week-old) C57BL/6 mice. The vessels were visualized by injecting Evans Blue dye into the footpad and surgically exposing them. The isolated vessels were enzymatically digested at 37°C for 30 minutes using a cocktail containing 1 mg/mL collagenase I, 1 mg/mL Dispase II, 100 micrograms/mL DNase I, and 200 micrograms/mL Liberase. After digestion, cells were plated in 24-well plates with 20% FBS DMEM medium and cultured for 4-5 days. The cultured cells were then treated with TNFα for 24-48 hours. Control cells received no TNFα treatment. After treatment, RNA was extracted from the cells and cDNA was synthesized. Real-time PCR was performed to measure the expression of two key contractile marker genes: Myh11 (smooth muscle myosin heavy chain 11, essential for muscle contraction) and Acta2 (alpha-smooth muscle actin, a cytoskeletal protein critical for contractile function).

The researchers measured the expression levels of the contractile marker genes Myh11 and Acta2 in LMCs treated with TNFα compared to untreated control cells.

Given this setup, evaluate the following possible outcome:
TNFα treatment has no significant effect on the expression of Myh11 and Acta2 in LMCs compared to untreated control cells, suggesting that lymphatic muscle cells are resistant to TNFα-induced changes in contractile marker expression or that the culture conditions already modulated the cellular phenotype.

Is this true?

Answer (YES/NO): NO